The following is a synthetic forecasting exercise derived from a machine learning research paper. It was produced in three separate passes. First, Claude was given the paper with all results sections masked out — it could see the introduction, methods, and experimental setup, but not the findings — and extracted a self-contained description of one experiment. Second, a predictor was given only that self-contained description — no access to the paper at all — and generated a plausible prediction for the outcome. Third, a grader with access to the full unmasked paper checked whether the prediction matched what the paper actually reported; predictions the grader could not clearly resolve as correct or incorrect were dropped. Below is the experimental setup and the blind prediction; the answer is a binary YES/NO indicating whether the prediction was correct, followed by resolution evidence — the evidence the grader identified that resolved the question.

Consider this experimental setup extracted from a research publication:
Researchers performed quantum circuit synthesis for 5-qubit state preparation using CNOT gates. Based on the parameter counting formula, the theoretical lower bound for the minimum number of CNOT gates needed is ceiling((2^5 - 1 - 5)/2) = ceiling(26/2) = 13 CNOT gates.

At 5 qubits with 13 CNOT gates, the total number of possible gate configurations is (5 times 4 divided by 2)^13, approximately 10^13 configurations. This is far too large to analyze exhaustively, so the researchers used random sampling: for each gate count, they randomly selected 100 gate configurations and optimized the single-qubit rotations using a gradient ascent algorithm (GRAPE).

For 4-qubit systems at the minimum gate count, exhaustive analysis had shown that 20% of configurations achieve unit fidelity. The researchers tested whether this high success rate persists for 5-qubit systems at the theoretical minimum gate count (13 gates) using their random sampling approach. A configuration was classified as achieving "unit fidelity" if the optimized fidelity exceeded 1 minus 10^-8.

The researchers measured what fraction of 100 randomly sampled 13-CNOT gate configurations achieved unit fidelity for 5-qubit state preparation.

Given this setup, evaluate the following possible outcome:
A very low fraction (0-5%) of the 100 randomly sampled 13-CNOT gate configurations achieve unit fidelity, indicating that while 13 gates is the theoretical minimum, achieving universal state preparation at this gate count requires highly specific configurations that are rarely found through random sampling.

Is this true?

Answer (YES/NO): YES